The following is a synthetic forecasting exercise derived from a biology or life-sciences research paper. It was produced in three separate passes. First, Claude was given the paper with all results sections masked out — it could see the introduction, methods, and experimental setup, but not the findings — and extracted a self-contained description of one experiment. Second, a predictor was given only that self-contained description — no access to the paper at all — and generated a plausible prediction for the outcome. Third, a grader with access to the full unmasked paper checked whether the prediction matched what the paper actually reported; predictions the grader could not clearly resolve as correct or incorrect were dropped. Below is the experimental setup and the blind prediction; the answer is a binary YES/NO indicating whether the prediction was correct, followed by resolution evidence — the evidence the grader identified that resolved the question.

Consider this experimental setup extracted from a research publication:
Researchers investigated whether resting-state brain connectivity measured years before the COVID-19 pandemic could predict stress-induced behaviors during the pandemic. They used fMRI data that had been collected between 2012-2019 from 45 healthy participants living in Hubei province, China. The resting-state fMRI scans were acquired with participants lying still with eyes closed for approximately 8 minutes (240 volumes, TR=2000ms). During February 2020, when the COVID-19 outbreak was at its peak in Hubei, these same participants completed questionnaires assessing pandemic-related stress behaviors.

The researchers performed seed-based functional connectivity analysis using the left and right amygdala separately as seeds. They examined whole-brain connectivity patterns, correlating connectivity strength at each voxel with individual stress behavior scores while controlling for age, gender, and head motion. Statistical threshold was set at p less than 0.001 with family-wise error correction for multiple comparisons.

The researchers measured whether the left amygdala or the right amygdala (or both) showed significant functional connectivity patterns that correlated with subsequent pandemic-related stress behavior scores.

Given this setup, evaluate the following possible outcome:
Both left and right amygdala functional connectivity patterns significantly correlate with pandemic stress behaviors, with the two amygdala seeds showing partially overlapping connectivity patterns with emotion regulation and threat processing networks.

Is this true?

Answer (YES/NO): NO